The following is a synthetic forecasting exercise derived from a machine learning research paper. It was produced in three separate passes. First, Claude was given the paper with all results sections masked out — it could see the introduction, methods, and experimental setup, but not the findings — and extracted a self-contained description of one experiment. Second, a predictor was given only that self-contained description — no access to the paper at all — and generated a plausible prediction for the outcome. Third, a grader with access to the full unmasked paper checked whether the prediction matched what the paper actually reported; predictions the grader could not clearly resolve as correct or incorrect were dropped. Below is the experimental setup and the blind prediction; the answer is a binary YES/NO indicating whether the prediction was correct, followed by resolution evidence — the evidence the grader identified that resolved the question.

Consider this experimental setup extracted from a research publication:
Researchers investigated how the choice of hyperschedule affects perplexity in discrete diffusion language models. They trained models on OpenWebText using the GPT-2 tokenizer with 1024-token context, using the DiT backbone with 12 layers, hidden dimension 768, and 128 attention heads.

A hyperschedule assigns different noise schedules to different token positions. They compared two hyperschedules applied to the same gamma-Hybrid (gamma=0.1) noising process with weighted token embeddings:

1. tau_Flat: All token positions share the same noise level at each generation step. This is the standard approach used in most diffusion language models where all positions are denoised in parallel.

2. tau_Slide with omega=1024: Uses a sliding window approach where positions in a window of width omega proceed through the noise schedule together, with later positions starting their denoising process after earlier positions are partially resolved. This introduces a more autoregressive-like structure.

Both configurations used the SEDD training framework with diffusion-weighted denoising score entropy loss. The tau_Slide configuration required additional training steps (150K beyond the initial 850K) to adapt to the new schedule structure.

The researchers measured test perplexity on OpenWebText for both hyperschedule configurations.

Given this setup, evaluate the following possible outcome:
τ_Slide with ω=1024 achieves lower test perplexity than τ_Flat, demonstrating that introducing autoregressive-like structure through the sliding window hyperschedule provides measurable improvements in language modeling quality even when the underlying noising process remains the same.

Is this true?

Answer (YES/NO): YES